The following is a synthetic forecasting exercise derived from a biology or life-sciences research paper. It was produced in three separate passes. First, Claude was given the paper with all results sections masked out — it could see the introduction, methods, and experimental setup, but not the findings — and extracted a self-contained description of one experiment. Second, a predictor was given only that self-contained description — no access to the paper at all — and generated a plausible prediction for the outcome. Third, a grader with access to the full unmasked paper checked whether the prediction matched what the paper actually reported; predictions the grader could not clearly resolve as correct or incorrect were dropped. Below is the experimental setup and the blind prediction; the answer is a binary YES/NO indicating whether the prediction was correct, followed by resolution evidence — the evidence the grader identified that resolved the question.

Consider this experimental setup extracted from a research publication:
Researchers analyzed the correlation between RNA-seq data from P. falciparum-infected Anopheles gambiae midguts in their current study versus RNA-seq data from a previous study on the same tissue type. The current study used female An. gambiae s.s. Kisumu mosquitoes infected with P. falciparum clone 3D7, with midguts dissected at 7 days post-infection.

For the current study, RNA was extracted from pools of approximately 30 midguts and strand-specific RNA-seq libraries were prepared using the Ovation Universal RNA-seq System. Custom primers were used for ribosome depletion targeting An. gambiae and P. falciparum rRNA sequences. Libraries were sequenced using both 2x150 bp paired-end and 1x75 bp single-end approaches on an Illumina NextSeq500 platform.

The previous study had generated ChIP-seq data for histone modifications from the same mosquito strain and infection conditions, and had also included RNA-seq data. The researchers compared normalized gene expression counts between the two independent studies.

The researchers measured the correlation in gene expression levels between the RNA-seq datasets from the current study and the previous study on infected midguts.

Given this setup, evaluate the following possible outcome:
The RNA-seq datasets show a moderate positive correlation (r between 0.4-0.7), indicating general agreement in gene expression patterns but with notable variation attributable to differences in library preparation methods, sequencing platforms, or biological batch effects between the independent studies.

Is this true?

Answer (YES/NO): NO